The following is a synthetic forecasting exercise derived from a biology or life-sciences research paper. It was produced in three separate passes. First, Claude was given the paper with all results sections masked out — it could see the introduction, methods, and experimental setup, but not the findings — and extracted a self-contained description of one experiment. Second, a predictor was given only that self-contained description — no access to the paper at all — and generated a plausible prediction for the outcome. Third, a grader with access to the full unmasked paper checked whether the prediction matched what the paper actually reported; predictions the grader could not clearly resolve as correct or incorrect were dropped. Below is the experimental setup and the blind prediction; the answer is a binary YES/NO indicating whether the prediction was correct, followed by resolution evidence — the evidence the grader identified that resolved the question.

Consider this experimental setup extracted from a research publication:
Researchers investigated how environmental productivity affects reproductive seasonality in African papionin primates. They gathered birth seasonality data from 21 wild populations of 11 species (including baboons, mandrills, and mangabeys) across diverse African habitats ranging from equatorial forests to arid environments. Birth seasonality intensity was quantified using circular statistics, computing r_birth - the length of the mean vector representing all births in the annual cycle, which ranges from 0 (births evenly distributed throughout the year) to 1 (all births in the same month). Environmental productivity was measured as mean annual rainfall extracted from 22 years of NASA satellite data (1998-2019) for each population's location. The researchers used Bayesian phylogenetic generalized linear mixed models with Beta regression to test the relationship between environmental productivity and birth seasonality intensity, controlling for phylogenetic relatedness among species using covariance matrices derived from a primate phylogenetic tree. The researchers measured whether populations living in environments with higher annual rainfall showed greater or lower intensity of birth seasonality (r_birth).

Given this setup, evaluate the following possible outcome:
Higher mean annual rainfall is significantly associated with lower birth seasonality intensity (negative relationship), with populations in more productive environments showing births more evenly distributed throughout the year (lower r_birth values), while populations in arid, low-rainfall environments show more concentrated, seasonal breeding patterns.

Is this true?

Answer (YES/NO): NO